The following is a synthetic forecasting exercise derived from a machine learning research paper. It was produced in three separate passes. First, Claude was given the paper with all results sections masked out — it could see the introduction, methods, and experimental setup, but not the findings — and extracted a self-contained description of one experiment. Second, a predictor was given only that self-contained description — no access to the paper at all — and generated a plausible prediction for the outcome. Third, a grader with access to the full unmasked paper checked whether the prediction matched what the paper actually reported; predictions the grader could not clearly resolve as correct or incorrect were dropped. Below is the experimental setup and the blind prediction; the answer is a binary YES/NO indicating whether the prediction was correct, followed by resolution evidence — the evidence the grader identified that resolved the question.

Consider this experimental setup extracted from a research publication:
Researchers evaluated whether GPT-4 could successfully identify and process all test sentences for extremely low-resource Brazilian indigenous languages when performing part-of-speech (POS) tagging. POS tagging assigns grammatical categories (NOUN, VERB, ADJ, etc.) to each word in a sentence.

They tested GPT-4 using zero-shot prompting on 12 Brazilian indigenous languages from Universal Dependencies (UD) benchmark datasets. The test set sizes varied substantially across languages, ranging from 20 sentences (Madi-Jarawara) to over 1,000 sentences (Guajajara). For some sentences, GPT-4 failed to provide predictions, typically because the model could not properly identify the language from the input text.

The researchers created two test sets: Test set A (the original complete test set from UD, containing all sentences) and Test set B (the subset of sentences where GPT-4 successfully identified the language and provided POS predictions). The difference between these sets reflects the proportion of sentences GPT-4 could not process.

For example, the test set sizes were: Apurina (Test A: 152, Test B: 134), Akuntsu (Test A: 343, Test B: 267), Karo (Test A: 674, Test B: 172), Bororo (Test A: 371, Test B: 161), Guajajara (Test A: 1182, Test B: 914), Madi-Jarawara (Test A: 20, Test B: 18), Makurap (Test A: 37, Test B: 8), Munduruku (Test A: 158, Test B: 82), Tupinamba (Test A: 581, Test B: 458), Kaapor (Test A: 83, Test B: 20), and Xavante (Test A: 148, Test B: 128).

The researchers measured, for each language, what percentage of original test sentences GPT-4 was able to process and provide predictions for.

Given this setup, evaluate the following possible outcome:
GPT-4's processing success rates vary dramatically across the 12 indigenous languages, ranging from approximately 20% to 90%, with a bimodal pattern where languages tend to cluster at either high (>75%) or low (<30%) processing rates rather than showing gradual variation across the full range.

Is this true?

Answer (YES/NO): YES